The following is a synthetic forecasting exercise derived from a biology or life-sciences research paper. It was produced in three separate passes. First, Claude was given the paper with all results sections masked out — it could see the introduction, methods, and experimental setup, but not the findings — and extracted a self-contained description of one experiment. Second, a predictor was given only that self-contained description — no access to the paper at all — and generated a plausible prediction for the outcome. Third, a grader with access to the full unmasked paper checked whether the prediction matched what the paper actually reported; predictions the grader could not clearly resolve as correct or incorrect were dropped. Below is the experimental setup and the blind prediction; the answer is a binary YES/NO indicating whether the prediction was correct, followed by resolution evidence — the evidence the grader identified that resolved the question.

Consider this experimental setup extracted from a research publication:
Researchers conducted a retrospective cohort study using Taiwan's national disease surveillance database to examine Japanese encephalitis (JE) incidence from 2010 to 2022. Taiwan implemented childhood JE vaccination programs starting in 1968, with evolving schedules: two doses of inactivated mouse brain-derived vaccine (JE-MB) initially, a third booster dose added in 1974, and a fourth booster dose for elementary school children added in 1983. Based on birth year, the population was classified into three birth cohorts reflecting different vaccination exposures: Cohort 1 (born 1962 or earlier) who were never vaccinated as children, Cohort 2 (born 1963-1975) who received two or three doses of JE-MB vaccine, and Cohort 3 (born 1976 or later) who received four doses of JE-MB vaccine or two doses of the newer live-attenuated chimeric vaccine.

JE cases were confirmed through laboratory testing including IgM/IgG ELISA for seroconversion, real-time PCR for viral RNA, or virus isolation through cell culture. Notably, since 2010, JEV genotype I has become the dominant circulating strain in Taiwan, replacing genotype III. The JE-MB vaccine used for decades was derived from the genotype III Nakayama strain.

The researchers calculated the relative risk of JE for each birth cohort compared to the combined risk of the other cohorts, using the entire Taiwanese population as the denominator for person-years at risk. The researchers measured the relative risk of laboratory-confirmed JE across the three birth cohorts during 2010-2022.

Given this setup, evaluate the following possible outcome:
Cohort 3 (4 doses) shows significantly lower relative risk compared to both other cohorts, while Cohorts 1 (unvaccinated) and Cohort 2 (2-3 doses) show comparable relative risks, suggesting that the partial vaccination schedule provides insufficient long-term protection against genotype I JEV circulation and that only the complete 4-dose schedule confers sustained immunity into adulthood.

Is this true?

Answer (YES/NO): NO